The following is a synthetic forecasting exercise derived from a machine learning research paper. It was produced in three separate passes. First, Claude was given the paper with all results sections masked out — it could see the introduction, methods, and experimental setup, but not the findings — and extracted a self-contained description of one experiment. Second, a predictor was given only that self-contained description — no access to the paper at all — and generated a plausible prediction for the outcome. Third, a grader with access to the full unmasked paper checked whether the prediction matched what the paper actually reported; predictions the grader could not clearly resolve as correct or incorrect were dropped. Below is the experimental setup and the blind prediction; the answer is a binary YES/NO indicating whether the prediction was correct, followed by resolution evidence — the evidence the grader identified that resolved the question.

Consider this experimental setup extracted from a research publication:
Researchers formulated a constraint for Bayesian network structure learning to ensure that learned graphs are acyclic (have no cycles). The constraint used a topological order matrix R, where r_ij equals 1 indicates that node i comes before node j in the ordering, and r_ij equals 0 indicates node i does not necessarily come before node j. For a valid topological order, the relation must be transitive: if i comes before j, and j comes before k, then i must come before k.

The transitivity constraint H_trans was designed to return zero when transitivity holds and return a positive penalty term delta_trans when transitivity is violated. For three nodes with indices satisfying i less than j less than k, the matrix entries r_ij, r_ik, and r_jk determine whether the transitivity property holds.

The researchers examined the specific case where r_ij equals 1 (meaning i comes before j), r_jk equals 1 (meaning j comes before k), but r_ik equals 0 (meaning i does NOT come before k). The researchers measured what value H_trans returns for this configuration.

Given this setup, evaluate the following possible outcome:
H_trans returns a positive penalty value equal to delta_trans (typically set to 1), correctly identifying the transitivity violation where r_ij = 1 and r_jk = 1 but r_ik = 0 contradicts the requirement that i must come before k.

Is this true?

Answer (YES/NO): YES